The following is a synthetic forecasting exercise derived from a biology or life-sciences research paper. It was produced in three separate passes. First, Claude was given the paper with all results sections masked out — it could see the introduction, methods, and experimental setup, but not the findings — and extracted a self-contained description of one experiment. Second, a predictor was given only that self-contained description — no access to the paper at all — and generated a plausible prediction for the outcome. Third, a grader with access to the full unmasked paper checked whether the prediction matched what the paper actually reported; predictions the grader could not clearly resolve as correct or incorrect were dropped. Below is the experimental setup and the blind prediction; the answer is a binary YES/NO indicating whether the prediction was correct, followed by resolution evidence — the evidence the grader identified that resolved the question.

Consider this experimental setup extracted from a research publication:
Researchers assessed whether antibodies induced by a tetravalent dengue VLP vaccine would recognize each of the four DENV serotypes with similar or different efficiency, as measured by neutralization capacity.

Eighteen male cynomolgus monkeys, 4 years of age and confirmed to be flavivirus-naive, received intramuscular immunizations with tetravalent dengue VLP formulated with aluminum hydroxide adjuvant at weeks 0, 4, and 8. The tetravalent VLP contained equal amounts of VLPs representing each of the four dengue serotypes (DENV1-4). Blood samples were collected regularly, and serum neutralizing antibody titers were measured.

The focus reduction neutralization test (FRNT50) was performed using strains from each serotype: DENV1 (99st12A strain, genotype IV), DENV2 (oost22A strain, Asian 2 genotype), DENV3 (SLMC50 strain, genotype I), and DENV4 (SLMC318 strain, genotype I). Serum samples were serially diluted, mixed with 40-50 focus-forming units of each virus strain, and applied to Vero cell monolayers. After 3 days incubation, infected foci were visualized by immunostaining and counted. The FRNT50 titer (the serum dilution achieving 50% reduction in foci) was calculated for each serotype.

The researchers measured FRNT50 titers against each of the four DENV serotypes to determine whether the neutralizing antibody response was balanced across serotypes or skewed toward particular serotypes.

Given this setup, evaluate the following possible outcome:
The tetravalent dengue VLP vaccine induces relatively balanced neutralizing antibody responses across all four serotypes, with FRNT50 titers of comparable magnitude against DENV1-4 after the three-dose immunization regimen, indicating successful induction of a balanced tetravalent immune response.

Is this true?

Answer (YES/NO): YES